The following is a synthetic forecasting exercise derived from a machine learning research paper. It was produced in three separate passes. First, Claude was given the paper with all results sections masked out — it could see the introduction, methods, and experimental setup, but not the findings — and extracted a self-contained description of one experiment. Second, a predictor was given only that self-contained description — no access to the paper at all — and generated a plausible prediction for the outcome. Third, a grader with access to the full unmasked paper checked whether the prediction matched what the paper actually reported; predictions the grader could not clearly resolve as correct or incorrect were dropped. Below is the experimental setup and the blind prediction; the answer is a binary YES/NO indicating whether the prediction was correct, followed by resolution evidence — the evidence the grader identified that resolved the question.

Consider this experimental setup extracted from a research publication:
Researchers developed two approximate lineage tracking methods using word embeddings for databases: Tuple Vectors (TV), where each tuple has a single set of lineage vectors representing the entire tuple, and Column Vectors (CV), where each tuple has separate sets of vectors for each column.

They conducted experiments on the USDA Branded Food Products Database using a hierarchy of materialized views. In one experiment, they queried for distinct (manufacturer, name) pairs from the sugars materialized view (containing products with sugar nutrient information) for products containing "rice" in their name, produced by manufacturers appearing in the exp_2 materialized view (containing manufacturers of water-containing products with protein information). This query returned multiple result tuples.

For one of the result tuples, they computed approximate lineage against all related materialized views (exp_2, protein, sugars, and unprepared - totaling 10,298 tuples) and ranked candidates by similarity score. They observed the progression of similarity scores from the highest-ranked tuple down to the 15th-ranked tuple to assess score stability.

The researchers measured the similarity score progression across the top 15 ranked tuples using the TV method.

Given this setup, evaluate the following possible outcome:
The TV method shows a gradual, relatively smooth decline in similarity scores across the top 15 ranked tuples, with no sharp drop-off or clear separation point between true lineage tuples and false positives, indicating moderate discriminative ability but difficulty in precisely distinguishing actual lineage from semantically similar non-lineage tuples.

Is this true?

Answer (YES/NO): NO